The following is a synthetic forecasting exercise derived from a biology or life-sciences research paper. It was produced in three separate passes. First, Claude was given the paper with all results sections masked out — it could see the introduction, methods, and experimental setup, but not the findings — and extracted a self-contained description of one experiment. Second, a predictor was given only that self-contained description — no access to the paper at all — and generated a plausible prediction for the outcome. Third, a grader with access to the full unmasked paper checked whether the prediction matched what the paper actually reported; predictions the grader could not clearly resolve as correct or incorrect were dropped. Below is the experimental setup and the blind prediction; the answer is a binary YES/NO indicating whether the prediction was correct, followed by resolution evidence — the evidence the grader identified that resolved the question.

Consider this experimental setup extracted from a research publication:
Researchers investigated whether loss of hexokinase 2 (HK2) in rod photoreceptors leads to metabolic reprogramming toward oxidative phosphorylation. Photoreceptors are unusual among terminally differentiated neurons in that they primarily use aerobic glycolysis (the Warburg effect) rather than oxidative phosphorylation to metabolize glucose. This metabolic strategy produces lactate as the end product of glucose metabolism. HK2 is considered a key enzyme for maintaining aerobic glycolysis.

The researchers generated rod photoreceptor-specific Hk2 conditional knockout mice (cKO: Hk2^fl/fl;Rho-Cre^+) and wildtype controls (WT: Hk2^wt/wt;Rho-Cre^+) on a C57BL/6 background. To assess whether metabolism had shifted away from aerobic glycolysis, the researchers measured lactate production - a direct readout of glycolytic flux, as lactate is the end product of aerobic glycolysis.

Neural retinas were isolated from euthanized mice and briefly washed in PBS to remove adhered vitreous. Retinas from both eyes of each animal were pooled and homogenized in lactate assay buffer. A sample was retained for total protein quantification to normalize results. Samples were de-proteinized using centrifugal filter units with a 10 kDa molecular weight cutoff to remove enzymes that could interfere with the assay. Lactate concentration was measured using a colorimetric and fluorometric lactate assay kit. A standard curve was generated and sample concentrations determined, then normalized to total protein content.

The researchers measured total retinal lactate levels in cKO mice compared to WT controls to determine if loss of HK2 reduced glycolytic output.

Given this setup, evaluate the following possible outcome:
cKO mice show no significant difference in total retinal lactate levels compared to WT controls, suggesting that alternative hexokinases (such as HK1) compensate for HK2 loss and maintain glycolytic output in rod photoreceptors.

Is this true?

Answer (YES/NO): YES